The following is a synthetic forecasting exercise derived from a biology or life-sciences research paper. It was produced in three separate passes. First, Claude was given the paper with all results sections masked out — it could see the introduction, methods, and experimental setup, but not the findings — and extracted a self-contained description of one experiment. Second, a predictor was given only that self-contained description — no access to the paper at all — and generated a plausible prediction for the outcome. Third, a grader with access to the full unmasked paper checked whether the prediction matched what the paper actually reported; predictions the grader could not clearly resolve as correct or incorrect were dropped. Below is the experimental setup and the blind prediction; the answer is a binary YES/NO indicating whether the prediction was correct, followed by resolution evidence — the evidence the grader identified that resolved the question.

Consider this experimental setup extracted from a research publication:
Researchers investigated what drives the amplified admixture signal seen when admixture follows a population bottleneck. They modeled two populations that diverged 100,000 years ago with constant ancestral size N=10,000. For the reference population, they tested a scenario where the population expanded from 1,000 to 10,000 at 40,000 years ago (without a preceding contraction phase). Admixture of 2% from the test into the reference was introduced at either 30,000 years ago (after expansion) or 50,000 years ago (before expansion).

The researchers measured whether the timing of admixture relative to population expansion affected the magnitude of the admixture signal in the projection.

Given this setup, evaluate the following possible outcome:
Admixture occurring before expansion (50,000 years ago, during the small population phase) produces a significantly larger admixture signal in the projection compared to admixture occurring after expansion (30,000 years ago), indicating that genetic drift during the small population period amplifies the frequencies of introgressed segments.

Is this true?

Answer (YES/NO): NO